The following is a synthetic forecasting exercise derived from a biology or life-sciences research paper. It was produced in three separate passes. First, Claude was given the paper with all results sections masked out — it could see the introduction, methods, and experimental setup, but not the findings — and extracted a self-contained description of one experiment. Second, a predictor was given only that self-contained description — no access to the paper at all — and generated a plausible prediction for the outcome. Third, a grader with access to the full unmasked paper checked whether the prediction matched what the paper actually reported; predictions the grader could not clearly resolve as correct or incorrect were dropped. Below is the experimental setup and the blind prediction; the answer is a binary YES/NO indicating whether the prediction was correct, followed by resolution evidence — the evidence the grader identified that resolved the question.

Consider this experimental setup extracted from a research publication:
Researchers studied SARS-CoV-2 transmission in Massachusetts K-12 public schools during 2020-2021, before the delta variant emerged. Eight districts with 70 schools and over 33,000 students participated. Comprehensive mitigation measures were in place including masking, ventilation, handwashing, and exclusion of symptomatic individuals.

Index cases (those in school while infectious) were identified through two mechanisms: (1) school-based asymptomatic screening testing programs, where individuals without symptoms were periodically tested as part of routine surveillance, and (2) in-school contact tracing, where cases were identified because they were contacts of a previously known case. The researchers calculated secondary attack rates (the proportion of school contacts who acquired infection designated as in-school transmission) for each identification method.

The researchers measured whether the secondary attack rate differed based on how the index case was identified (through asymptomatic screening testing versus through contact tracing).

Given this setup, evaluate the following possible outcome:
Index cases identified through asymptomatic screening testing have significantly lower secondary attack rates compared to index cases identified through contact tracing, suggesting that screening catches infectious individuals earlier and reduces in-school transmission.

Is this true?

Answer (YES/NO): YES